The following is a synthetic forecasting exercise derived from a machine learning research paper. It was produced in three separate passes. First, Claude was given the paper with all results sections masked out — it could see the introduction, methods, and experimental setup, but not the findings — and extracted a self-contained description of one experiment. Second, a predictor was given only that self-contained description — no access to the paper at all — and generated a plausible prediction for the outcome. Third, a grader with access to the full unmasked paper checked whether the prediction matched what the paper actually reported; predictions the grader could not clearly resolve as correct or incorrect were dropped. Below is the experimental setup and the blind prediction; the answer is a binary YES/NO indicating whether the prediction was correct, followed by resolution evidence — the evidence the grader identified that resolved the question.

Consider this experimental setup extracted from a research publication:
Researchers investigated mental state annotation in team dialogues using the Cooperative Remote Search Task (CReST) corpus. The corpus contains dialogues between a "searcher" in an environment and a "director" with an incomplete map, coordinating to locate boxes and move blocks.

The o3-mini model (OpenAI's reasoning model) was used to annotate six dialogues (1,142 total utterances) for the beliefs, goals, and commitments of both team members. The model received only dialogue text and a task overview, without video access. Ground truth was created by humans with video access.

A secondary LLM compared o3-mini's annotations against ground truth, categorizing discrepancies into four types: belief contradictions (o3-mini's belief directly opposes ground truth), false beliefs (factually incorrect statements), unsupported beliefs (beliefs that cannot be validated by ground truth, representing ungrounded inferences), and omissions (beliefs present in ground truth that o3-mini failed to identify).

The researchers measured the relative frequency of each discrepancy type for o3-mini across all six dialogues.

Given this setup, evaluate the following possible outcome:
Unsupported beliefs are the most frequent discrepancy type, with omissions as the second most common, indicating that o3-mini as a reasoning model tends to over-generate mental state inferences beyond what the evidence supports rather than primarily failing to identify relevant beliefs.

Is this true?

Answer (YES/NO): YES